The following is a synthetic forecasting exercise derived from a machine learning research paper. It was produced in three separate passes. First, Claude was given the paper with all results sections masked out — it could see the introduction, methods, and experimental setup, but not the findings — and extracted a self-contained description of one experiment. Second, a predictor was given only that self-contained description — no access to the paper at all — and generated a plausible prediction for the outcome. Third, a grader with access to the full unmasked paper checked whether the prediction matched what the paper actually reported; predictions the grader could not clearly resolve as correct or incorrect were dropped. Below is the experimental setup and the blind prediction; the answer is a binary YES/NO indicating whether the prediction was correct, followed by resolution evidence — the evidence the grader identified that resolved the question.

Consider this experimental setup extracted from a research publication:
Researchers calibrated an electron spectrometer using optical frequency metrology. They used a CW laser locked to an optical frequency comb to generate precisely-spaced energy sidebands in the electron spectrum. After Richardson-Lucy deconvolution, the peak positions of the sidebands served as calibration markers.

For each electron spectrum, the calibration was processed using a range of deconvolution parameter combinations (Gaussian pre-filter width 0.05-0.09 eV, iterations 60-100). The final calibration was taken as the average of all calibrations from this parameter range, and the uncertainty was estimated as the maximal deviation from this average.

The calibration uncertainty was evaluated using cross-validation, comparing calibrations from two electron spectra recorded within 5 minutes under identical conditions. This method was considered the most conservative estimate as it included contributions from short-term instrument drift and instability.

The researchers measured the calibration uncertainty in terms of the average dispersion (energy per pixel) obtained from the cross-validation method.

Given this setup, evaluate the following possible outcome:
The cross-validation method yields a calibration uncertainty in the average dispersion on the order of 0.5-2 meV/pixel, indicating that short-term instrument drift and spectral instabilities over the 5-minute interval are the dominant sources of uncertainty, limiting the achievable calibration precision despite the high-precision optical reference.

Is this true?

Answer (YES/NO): NO